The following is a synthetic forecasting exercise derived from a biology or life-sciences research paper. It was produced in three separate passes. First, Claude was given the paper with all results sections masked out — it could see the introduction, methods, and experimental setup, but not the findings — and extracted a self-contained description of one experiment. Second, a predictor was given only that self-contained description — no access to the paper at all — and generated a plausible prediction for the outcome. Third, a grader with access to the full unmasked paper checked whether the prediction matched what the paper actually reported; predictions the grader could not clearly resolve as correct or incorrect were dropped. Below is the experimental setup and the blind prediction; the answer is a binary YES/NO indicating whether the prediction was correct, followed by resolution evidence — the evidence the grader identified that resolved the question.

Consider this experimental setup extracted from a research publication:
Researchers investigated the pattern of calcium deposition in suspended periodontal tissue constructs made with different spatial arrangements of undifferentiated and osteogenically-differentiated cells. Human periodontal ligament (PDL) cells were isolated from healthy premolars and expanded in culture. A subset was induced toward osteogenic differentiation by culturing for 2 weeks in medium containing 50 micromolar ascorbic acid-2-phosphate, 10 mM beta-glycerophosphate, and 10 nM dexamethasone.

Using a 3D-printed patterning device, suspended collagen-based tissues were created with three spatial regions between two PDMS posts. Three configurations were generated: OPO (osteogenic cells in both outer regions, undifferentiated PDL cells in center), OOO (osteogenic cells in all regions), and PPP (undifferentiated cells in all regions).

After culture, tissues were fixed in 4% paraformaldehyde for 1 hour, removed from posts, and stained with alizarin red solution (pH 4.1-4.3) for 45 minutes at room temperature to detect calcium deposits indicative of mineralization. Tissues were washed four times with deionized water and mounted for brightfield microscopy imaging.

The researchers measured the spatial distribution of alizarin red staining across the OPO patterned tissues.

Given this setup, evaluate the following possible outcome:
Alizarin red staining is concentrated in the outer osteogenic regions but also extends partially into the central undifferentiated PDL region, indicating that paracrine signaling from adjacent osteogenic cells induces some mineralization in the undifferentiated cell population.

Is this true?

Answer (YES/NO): NO